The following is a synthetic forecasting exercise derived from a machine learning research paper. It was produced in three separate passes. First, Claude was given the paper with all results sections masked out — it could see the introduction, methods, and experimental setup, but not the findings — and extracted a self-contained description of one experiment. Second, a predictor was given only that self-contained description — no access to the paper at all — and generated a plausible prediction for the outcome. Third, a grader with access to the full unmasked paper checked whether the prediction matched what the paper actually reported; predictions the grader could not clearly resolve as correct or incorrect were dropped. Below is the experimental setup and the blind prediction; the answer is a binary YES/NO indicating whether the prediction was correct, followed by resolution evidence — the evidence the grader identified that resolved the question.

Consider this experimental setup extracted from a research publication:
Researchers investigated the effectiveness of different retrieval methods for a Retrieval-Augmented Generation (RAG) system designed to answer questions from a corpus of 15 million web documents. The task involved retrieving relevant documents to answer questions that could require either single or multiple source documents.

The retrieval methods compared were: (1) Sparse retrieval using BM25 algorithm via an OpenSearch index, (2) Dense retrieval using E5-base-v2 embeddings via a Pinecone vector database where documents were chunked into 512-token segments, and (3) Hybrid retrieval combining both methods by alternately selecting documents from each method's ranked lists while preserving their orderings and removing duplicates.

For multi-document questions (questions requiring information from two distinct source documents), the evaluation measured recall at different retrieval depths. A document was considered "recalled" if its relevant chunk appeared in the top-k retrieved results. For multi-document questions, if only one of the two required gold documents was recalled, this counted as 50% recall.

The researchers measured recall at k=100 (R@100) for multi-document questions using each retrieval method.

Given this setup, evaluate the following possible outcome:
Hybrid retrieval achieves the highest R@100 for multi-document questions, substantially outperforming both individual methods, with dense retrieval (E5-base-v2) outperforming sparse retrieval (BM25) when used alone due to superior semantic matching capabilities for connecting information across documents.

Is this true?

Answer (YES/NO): YES